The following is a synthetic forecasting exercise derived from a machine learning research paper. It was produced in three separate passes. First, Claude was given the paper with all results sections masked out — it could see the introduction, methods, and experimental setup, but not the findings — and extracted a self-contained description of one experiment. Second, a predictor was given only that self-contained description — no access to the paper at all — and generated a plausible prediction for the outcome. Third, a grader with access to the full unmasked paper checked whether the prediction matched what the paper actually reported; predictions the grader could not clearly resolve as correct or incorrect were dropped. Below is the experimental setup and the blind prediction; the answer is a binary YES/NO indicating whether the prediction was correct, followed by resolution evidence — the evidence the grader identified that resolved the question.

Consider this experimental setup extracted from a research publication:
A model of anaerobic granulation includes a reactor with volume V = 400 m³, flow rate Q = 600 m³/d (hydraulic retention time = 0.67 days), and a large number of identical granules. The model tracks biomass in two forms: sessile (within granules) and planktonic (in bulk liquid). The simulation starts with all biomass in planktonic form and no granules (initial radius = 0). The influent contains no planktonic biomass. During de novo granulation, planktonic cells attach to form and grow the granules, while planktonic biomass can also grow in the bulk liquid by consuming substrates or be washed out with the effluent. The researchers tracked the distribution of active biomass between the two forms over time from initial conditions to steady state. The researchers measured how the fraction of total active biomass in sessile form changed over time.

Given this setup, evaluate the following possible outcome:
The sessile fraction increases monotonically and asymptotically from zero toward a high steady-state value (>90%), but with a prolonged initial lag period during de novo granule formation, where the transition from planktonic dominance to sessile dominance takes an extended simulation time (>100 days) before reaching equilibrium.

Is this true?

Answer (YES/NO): NO